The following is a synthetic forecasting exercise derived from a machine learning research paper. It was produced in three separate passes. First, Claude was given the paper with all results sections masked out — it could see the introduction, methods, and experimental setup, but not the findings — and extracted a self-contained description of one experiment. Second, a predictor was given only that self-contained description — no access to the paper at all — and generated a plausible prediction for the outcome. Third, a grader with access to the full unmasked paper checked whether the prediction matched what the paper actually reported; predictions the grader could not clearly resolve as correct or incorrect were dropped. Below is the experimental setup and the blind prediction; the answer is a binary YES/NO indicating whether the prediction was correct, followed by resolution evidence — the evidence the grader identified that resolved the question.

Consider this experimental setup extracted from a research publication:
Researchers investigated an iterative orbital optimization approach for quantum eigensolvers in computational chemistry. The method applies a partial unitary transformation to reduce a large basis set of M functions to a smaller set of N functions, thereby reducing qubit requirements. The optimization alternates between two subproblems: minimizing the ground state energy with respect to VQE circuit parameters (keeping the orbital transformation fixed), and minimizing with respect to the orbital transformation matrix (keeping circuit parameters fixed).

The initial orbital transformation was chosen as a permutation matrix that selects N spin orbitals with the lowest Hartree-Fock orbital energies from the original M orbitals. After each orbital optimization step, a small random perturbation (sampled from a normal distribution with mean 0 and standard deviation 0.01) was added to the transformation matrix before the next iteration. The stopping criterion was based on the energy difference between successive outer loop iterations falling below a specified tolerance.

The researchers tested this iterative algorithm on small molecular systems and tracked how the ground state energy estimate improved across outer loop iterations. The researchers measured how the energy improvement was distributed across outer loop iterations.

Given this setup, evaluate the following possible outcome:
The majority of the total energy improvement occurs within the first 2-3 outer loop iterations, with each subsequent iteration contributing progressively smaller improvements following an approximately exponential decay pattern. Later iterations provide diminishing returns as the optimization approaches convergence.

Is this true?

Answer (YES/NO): NO